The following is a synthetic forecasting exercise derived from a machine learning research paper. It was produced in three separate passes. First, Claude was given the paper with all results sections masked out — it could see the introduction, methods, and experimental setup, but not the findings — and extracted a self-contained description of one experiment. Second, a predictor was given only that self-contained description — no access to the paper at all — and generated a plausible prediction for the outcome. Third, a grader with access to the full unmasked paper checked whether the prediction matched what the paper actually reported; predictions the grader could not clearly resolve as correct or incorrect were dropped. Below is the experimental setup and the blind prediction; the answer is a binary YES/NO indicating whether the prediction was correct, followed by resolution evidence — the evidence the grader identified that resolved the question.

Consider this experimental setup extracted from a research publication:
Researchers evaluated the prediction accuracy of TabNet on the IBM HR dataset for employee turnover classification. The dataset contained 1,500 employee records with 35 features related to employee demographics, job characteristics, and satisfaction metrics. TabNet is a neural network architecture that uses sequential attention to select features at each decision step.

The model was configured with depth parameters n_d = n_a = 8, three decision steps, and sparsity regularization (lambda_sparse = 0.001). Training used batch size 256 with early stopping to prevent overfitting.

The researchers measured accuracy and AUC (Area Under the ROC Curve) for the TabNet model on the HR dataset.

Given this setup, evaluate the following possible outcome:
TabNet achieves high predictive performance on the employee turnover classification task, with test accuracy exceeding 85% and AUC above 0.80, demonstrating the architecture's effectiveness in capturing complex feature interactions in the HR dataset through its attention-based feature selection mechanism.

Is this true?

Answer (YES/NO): NO